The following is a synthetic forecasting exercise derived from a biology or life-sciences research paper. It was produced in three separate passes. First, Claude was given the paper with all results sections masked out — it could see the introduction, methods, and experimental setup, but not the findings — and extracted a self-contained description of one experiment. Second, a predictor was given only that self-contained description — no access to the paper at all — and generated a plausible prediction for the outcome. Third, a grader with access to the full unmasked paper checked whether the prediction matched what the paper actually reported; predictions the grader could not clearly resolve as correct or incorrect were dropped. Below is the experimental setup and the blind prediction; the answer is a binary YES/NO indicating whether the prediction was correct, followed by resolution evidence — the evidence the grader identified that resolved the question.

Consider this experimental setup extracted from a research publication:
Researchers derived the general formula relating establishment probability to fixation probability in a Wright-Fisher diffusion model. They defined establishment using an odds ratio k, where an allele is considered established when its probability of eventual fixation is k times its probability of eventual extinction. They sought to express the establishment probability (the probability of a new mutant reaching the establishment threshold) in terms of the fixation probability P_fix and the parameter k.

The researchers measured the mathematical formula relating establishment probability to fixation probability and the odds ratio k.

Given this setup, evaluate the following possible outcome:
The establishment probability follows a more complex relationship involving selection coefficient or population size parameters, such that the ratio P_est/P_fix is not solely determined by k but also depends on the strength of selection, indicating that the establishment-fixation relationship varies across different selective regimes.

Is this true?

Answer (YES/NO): NO